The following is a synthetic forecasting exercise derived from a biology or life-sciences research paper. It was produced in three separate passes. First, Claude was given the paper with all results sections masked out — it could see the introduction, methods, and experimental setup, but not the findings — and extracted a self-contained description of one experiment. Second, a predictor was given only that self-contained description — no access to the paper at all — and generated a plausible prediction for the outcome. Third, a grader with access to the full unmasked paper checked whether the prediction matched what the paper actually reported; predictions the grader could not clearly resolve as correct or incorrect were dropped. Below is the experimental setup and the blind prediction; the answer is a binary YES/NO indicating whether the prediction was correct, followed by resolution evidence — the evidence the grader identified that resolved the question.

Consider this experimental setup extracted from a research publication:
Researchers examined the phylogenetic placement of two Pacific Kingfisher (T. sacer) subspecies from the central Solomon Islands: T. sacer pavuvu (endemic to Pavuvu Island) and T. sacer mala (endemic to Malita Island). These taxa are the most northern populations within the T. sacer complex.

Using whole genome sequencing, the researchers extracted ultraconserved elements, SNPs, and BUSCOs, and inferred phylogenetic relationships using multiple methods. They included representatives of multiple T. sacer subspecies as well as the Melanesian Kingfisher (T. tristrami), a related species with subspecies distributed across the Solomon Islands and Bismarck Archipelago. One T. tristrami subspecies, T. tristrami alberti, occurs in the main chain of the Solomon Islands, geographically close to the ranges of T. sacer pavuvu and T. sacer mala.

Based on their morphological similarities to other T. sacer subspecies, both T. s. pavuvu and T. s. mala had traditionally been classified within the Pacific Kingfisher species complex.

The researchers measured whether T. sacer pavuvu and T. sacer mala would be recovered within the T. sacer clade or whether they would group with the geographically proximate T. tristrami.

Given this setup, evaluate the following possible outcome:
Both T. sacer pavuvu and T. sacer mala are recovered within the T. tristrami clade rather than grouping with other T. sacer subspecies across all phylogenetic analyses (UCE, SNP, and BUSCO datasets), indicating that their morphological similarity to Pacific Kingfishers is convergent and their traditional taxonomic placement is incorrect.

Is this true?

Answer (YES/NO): YES